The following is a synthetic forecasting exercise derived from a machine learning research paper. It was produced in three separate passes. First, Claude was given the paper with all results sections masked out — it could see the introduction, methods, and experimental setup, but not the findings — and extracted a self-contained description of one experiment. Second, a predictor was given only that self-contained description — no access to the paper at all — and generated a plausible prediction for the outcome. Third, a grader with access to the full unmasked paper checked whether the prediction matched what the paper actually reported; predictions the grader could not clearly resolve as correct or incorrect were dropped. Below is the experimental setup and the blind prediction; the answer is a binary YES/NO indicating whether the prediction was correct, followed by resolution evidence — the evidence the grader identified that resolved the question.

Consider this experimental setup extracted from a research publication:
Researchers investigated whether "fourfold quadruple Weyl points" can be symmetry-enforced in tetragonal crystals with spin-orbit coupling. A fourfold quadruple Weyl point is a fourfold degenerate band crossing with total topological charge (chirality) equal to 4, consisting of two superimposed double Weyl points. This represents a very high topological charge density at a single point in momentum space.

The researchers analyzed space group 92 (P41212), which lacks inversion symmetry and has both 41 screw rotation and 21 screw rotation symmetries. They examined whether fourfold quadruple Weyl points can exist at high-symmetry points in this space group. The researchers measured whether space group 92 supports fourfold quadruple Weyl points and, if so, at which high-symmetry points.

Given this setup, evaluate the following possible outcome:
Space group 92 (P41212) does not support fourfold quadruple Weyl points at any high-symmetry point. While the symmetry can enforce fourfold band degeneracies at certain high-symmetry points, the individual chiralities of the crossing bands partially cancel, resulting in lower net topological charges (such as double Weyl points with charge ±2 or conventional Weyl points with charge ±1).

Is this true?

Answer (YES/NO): NO